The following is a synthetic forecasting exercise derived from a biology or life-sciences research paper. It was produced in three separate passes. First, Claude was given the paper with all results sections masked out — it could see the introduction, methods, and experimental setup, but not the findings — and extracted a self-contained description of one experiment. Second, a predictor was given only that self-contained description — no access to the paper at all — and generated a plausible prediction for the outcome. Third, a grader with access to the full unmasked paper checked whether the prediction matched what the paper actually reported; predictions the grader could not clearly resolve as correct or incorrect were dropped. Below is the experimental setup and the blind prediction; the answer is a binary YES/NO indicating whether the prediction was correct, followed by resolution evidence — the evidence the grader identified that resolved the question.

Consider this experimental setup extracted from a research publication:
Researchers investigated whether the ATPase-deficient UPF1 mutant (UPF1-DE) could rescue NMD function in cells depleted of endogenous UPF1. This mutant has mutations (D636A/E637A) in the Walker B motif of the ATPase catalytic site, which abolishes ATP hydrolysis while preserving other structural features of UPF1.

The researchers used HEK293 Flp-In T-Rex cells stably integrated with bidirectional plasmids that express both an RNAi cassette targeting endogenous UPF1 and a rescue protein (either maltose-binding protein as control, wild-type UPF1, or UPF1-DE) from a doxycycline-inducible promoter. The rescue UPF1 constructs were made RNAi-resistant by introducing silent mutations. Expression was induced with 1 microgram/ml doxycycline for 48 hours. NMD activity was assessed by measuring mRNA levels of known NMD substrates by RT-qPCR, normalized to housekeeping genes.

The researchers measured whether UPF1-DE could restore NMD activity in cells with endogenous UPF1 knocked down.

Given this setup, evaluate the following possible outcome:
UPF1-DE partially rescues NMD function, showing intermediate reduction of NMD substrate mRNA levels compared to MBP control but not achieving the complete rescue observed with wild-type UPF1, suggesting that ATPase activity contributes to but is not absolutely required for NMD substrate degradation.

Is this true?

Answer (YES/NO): NO